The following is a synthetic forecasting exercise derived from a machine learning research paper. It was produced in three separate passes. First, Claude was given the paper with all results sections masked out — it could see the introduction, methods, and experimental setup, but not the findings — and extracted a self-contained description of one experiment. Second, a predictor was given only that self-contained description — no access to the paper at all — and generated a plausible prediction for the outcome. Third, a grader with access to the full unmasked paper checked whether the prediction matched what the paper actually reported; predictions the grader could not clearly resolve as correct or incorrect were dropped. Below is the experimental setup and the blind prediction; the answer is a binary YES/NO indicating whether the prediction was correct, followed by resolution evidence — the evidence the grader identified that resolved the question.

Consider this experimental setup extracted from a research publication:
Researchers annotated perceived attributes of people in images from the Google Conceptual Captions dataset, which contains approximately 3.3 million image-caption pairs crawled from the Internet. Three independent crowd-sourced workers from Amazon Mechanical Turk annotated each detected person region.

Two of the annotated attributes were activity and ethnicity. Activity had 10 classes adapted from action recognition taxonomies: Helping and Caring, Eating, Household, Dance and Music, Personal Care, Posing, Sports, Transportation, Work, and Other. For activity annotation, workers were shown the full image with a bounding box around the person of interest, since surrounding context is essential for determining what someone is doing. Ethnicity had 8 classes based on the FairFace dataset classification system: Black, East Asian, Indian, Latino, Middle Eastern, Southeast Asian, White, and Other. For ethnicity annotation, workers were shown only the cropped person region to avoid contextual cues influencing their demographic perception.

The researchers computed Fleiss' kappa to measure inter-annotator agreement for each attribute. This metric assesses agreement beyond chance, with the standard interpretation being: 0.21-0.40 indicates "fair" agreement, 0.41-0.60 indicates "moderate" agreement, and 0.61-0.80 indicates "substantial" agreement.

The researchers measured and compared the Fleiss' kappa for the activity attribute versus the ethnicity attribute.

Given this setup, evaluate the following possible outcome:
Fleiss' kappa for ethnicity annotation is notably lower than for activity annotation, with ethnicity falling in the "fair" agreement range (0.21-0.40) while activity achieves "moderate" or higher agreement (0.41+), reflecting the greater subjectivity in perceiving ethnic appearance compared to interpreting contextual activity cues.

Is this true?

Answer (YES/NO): NO